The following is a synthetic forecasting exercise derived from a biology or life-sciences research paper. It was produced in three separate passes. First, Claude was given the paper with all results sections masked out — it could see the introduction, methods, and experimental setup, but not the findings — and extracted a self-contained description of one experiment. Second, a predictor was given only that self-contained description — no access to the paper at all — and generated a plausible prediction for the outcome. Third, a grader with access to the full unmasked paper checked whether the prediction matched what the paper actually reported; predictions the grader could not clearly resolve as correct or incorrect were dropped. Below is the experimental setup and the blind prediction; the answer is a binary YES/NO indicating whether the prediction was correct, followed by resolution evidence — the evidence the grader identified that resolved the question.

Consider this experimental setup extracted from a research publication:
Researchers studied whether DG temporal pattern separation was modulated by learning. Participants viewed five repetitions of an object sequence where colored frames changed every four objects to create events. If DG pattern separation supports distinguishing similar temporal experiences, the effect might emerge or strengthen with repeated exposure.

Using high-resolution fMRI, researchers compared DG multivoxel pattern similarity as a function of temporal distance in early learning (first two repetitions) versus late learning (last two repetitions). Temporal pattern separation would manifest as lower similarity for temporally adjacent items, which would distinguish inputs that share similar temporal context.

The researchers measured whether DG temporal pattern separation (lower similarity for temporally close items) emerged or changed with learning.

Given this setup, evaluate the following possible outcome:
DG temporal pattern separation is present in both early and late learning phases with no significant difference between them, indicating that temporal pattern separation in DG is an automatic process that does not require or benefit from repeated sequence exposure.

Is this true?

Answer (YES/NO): NO